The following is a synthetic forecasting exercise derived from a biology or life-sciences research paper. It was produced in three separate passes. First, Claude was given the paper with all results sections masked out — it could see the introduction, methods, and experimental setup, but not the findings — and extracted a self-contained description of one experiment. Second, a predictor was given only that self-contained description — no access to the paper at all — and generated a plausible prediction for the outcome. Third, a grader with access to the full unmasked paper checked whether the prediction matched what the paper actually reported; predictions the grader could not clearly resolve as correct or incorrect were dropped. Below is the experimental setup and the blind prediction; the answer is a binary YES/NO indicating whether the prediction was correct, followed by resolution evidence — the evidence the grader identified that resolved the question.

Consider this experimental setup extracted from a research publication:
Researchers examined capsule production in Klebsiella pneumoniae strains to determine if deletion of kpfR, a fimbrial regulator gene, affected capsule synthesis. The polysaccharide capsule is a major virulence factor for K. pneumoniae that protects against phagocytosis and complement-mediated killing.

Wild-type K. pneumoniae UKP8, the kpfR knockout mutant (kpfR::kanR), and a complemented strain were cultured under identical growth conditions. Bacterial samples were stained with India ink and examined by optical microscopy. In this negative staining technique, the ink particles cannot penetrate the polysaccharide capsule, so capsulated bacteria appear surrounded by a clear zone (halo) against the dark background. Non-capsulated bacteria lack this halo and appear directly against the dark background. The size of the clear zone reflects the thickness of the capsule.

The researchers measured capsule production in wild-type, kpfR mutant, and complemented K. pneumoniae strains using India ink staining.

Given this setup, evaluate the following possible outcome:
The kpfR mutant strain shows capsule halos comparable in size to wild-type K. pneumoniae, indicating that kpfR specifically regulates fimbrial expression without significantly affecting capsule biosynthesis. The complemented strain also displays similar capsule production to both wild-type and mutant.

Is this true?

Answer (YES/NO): NO